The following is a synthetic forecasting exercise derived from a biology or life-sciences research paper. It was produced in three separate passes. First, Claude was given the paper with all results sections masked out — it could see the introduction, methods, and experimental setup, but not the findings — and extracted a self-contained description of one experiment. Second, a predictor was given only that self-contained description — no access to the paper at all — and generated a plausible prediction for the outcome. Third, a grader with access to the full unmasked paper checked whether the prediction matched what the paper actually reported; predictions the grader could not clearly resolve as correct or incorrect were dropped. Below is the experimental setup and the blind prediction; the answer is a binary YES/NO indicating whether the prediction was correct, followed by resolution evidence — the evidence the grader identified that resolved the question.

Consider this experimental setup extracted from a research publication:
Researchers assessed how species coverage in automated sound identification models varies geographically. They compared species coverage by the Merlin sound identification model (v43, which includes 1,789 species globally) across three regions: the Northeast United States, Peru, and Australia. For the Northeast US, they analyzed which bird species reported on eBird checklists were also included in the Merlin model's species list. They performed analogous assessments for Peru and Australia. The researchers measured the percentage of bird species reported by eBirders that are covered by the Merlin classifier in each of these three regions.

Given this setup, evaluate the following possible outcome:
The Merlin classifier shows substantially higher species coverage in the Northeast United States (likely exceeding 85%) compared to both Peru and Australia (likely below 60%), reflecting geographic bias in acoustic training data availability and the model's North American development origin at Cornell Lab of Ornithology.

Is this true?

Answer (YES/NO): NO